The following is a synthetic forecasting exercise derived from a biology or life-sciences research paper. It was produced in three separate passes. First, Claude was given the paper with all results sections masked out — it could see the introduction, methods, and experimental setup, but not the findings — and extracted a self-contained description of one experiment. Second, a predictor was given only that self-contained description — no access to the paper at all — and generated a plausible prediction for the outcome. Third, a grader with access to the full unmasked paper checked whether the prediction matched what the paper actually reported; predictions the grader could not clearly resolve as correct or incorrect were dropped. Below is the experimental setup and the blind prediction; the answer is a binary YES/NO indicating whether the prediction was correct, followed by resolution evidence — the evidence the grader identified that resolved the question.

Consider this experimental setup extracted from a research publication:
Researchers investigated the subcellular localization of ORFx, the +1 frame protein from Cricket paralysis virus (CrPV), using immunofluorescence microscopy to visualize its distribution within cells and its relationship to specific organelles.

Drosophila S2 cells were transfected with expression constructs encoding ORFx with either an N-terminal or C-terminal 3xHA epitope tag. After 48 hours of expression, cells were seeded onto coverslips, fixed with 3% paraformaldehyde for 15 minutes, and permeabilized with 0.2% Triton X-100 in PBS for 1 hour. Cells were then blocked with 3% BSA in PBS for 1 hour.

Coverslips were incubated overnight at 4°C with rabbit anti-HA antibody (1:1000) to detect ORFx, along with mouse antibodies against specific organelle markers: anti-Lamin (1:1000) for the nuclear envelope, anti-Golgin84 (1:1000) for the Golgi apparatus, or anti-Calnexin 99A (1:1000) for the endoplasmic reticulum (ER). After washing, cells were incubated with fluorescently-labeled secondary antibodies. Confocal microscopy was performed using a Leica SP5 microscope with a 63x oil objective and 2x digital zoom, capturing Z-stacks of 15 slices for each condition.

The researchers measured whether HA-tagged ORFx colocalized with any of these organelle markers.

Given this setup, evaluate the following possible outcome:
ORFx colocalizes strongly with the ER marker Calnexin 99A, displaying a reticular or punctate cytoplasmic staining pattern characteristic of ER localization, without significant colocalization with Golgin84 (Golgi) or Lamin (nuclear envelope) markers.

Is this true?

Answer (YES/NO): NO